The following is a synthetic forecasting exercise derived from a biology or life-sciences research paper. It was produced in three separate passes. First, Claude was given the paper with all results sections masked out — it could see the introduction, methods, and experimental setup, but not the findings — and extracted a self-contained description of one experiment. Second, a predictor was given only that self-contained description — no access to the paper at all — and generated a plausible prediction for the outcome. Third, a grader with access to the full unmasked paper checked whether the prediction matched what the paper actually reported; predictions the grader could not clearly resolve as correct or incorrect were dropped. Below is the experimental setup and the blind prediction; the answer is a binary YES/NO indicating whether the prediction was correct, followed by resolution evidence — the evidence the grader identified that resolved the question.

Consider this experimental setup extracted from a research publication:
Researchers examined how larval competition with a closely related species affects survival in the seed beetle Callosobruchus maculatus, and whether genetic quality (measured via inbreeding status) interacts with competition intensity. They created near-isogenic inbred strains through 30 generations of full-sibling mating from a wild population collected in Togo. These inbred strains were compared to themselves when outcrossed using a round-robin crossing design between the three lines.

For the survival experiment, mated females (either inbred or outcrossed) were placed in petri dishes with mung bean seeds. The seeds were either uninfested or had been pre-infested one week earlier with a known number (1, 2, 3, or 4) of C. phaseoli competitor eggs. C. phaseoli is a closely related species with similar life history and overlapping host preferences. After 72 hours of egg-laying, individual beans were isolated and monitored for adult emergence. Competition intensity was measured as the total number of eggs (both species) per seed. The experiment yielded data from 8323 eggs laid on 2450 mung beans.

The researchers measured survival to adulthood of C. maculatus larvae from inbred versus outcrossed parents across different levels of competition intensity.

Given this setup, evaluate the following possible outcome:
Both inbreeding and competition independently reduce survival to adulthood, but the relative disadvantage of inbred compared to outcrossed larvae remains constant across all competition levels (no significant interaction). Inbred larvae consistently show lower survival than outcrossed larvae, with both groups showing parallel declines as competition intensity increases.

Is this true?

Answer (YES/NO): NO